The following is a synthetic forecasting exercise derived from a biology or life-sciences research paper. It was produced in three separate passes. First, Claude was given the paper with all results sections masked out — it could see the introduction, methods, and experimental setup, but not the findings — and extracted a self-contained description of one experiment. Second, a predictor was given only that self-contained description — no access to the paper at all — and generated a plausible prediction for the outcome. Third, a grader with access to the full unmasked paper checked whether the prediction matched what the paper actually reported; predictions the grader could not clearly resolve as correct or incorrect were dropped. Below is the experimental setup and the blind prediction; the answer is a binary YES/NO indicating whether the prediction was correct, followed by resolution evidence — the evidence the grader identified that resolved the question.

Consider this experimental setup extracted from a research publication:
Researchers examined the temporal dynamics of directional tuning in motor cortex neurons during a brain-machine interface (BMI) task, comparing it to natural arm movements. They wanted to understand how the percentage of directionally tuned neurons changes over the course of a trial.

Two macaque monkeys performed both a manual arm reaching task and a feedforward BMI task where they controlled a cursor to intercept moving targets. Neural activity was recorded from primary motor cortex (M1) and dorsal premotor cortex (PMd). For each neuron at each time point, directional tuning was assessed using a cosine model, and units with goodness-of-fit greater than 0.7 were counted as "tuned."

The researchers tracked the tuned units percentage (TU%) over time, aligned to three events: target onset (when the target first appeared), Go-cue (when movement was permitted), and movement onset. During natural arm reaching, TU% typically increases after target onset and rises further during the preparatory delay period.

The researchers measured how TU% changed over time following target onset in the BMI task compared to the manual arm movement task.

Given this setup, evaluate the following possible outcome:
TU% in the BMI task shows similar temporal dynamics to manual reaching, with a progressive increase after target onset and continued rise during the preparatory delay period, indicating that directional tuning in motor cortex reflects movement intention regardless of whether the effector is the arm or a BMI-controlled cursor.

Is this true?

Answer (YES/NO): NO